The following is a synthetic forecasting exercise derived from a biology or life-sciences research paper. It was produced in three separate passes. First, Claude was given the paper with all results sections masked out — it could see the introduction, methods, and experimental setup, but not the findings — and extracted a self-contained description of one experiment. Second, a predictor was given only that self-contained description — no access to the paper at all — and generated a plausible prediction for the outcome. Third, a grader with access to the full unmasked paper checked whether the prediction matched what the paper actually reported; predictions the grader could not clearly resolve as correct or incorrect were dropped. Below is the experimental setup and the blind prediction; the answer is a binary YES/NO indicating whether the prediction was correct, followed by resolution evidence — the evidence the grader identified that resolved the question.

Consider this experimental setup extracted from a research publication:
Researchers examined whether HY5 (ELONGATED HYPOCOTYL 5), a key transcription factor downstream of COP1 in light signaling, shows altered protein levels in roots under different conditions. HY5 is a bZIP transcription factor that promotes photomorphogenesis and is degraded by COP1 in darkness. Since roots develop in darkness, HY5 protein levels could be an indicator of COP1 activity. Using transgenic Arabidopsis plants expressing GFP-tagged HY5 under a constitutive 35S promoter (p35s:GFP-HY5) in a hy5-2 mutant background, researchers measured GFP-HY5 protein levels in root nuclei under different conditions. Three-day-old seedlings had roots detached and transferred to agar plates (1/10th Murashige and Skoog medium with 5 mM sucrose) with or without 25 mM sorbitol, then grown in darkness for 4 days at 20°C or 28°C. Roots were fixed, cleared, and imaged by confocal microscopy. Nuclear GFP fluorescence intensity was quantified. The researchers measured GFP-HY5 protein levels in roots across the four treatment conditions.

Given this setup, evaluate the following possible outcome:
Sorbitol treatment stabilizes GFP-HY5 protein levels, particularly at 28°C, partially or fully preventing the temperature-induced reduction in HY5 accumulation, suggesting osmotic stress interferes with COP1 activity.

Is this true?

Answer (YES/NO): YES